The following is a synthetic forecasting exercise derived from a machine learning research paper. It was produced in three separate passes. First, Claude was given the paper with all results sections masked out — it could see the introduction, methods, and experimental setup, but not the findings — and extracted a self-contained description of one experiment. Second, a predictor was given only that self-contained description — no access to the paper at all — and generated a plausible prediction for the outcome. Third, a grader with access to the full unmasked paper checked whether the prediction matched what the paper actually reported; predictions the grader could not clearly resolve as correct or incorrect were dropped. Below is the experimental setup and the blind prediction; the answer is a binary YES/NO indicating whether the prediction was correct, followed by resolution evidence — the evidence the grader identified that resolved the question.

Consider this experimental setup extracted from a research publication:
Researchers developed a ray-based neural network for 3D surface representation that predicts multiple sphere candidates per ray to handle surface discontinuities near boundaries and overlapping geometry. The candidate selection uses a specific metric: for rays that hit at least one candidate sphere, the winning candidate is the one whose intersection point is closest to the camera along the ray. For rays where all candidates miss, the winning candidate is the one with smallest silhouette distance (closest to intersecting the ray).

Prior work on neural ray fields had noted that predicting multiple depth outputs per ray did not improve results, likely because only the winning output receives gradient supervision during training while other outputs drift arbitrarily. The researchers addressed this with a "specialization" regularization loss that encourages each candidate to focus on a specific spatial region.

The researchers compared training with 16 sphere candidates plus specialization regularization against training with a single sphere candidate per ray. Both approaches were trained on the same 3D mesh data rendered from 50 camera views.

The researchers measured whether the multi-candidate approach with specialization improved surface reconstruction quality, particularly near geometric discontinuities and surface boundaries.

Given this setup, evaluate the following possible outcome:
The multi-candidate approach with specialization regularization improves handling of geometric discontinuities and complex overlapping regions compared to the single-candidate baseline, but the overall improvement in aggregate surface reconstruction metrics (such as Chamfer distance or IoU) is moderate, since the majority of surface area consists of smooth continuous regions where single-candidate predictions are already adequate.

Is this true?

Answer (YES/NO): NO